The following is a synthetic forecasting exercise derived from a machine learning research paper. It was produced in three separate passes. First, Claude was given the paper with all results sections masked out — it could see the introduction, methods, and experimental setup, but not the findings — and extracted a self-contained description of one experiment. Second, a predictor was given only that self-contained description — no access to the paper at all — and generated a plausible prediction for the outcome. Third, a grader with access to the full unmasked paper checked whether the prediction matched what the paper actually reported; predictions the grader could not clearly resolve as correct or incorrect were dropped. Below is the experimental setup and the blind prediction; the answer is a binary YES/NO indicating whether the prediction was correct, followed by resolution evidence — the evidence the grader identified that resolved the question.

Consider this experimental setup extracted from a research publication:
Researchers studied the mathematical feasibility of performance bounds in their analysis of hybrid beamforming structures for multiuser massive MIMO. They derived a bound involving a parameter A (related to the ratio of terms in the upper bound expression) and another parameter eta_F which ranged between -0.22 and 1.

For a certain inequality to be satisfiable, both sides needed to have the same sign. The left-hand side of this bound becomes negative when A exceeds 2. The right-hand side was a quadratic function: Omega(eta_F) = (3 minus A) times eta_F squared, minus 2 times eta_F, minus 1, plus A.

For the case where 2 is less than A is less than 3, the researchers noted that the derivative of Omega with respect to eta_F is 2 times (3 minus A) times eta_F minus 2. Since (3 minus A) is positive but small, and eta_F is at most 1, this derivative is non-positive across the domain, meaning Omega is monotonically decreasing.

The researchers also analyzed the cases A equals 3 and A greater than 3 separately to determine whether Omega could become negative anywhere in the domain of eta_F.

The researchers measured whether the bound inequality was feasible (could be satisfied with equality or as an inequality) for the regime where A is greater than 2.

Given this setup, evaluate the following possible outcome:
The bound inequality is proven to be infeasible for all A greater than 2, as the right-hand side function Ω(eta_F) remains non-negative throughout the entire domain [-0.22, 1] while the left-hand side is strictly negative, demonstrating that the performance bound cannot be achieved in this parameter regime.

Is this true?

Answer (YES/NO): YES